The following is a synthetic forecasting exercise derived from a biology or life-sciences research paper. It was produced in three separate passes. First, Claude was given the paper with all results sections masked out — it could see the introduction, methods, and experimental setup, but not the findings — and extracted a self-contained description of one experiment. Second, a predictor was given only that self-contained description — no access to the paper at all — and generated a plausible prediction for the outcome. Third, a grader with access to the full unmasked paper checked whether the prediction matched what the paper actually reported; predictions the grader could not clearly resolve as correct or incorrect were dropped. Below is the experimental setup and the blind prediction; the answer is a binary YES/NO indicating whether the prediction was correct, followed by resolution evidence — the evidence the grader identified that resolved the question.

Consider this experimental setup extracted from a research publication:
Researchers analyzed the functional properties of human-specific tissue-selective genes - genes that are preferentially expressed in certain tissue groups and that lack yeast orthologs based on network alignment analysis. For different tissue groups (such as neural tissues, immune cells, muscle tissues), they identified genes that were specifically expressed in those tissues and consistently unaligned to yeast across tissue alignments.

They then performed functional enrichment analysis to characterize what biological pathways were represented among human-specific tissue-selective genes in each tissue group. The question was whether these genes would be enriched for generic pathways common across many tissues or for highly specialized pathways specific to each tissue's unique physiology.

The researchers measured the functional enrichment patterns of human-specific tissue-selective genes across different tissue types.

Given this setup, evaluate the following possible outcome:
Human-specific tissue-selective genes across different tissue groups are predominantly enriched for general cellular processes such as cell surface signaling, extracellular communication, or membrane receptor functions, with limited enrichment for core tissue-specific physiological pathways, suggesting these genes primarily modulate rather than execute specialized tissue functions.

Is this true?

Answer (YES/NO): NO